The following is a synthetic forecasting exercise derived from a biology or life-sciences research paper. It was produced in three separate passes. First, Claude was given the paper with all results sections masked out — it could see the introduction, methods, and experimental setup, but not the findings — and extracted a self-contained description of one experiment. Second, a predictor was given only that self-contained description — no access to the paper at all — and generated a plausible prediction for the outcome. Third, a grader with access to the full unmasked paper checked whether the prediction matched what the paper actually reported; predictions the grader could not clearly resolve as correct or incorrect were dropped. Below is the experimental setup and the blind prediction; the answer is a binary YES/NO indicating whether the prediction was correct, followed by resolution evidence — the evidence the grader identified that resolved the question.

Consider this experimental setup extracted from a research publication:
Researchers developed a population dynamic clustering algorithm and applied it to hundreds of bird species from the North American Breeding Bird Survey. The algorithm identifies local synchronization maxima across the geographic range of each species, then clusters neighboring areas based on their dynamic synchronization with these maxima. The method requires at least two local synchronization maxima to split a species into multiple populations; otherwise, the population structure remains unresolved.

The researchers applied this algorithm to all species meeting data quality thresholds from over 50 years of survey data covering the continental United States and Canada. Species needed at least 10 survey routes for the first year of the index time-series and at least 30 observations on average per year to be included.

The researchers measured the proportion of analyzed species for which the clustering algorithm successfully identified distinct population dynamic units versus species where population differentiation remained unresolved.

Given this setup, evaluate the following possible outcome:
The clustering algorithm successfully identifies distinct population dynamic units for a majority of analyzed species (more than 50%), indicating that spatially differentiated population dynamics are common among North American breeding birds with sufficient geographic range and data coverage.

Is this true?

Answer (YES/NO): NO